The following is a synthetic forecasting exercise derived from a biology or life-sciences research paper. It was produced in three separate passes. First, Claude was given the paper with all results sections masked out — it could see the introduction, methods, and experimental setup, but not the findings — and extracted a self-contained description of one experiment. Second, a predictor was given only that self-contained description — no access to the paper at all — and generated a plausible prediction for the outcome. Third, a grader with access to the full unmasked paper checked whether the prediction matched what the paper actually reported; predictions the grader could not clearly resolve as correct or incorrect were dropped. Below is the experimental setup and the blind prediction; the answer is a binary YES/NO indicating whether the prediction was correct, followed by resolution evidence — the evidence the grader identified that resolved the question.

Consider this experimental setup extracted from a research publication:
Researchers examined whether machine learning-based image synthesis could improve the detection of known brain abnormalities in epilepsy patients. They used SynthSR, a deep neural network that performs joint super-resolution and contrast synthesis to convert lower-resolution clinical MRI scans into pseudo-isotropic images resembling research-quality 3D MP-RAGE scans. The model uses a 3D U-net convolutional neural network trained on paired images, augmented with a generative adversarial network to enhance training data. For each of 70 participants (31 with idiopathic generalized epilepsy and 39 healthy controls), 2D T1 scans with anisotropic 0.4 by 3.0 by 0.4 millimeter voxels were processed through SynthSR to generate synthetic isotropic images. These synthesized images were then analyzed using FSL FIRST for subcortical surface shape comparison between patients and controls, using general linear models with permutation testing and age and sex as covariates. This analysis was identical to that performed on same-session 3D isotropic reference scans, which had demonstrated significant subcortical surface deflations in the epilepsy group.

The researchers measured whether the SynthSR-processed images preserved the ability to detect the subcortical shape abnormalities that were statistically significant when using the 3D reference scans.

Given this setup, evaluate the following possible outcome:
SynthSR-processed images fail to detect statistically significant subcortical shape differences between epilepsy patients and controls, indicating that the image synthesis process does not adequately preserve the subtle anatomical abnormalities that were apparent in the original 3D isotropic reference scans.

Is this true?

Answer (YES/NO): NO